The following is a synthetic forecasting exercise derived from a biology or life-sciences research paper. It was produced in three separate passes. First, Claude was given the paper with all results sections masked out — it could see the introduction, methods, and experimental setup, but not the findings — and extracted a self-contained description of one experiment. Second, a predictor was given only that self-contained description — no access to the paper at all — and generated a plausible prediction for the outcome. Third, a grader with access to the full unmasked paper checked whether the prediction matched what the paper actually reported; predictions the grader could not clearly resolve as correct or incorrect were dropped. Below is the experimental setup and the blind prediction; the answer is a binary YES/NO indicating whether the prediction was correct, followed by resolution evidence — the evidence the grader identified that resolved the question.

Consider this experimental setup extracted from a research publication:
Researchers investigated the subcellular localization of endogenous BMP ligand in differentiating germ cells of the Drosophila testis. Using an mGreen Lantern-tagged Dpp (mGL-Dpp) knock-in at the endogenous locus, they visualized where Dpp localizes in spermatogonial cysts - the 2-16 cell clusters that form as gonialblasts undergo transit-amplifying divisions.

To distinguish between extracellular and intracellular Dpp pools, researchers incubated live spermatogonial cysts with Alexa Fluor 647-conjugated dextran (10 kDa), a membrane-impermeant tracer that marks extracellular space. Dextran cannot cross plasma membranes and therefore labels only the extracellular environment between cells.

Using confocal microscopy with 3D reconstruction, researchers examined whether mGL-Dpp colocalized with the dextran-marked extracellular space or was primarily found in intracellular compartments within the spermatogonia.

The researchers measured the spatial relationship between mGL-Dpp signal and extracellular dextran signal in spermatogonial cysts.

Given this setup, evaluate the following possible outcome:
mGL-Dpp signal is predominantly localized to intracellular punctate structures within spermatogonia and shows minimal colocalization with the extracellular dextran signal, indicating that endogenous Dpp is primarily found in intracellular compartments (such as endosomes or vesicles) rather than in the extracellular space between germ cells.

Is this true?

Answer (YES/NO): NO